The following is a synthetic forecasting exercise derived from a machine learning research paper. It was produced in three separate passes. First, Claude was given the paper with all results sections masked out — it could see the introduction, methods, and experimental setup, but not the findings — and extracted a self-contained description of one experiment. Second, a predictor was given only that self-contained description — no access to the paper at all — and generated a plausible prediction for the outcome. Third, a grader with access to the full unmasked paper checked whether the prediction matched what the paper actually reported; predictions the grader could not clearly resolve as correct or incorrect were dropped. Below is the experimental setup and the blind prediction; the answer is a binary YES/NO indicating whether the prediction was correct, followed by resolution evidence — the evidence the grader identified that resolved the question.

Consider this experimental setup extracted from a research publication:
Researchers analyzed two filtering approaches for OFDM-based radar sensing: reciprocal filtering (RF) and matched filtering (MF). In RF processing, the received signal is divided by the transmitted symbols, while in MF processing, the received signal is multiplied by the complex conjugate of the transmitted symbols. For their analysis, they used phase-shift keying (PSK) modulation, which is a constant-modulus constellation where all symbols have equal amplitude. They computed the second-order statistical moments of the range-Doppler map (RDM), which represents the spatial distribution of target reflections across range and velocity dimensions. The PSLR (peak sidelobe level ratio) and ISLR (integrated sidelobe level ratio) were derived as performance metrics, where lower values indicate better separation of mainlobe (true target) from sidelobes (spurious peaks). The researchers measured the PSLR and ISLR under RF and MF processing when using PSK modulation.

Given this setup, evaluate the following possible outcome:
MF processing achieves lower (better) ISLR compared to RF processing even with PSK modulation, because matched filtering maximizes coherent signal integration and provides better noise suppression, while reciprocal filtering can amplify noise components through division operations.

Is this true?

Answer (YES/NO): NO